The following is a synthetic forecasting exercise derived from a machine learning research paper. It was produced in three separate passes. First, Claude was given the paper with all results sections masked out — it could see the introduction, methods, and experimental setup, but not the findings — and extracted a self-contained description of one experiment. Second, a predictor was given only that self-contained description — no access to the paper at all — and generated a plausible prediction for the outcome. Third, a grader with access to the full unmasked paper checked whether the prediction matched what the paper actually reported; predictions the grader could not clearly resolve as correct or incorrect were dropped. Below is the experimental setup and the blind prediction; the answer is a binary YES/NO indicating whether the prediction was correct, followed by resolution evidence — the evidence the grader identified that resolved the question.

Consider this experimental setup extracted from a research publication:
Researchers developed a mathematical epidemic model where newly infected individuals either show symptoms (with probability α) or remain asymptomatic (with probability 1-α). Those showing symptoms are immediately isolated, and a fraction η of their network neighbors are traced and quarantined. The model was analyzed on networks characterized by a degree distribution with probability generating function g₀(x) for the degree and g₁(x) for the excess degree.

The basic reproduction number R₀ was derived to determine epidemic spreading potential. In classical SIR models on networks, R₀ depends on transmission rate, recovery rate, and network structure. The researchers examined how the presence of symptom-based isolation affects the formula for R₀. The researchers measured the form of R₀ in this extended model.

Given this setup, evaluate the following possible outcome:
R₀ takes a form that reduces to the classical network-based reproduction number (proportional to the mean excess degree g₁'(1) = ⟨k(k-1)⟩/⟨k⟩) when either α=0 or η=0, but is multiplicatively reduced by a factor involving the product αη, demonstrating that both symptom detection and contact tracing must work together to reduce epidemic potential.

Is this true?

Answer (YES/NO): NO